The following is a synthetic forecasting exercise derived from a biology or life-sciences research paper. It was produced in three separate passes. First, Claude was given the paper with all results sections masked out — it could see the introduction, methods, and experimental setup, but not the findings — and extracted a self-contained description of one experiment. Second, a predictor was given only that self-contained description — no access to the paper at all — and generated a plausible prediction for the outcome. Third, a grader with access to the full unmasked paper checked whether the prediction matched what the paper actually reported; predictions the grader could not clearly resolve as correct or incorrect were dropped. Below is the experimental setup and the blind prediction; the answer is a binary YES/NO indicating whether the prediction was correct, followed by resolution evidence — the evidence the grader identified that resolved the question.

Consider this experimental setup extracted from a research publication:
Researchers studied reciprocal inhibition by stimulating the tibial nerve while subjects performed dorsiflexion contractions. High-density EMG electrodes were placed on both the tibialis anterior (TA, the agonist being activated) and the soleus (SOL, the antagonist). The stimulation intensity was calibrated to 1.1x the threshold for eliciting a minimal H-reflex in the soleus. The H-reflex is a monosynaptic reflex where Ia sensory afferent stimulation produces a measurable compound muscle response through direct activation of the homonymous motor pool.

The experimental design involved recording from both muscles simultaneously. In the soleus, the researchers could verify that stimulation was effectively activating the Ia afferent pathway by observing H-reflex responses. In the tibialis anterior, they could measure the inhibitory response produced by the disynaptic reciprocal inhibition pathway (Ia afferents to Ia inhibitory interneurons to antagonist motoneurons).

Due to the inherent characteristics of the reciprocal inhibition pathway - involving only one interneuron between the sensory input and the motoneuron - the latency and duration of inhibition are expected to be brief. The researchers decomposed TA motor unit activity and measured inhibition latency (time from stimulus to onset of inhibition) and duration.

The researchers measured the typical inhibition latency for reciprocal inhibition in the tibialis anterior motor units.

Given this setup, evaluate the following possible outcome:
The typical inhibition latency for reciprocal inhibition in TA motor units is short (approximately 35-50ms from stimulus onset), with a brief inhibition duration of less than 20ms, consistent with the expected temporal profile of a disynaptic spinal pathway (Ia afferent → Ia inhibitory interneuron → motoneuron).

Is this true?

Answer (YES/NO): NO